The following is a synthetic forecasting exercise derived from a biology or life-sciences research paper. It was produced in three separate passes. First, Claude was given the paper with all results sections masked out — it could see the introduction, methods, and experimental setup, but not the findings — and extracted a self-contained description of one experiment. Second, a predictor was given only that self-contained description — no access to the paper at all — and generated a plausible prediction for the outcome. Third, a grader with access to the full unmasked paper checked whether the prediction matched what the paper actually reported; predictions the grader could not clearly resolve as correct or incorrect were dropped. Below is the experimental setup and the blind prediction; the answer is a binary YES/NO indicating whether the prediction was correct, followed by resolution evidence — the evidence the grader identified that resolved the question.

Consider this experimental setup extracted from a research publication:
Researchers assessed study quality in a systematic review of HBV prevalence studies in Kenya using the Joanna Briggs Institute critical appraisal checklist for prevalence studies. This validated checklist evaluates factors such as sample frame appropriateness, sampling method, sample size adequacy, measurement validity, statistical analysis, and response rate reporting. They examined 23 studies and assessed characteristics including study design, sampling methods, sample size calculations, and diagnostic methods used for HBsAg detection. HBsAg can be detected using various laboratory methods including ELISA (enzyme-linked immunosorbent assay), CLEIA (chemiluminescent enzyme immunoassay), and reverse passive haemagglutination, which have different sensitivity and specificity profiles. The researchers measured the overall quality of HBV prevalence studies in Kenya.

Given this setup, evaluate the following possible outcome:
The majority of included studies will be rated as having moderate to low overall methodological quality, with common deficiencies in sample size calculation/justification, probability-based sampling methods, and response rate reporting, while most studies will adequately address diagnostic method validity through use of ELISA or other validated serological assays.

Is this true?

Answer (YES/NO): YES